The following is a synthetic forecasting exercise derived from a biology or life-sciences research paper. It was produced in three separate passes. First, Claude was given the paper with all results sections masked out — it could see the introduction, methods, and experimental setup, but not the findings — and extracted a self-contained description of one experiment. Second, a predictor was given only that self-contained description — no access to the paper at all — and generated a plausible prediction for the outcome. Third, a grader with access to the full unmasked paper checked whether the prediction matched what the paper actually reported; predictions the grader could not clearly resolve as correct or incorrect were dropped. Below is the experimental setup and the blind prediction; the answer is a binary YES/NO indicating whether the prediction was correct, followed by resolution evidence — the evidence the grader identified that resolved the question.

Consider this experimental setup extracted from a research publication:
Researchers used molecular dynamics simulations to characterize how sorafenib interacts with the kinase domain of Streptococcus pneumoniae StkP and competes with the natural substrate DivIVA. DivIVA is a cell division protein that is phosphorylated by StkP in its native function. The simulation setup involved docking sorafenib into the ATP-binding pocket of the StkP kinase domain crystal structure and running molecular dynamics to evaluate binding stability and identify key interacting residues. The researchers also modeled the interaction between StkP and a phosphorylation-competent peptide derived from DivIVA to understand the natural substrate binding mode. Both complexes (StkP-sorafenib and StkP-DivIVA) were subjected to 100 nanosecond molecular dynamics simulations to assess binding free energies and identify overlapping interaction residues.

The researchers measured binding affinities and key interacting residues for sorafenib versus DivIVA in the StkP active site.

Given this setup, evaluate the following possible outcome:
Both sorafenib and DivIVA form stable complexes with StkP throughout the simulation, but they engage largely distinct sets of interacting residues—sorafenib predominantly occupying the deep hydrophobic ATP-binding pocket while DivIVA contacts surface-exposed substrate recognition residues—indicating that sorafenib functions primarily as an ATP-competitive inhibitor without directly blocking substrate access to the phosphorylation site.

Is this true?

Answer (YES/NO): NO